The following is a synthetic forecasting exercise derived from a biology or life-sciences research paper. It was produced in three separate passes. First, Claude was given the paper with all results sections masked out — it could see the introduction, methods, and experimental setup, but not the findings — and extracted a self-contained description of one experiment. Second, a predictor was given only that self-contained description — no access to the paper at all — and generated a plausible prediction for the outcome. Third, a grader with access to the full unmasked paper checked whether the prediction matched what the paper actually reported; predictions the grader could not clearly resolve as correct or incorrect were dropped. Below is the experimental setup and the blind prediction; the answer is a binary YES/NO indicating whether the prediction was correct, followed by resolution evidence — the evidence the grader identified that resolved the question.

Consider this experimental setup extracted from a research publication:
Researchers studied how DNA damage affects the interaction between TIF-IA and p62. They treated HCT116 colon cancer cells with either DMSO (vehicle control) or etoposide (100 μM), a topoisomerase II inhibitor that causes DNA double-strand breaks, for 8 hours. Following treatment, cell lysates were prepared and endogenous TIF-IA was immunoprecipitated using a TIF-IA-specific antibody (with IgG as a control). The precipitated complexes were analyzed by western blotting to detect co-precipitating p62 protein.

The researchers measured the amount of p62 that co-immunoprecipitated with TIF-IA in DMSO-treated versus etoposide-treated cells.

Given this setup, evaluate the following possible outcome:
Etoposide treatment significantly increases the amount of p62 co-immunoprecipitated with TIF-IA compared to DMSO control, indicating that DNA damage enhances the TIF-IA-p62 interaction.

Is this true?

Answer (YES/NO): NO